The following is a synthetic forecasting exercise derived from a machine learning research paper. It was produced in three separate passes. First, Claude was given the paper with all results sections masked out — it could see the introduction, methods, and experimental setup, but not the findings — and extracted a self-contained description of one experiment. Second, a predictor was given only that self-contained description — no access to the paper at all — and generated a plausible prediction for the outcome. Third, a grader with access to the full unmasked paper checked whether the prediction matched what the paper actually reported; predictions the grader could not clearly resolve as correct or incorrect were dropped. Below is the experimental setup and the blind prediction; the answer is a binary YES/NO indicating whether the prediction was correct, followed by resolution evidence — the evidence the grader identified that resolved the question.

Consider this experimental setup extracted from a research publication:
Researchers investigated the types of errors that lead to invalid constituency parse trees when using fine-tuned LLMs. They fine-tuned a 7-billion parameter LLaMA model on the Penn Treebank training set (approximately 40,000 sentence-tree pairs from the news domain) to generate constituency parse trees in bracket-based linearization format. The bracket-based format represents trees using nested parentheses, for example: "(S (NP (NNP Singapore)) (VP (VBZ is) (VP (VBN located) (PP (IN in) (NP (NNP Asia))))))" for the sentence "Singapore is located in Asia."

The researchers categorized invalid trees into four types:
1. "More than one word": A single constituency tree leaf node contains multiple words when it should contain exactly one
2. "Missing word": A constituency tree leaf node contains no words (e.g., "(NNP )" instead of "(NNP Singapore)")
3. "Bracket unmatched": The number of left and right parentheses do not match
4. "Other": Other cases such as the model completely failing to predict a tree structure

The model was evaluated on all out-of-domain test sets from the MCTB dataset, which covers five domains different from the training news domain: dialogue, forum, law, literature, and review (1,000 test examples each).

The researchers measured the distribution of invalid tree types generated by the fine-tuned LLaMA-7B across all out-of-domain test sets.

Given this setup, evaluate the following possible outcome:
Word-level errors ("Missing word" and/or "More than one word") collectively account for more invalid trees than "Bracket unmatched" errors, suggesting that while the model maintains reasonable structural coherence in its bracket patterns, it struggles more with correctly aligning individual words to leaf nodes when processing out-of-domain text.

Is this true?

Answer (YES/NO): YES